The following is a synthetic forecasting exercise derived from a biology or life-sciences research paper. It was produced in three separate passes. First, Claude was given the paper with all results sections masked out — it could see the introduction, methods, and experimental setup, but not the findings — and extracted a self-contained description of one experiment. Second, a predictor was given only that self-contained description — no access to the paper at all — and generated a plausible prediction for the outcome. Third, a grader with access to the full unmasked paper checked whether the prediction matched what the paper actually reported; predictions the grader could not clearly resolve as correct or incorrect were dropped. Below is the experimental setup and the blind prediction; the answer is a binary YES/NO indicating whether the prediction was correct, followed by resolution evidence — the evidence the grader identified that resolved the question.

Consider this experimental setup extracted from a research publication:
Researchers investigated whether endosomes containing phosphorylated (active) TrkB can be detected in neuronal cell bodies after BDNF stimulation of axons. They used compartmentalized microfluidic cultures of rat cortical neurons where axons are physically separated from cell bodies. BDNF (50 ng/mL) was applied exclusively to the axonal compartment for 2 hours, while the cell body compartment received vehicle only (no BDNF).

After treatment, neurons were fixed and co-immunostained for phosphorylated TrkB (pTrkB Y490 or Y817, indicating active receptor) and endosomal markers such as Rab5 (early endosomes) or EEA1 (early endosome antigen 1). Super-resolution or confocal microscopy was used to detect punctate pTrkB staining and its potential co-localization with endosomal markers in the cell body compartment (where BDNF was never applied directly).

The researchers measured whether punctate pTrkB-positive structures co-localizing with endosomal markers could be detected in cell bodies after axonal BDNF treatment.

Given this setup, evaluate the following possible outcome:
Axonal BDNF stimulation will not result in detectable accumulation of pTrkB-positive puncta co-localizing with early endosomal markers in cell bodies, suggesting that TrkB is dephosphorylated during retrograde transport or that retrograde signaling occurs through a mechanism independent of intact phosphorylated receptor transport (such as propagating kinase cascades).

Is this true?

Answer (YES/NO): NO